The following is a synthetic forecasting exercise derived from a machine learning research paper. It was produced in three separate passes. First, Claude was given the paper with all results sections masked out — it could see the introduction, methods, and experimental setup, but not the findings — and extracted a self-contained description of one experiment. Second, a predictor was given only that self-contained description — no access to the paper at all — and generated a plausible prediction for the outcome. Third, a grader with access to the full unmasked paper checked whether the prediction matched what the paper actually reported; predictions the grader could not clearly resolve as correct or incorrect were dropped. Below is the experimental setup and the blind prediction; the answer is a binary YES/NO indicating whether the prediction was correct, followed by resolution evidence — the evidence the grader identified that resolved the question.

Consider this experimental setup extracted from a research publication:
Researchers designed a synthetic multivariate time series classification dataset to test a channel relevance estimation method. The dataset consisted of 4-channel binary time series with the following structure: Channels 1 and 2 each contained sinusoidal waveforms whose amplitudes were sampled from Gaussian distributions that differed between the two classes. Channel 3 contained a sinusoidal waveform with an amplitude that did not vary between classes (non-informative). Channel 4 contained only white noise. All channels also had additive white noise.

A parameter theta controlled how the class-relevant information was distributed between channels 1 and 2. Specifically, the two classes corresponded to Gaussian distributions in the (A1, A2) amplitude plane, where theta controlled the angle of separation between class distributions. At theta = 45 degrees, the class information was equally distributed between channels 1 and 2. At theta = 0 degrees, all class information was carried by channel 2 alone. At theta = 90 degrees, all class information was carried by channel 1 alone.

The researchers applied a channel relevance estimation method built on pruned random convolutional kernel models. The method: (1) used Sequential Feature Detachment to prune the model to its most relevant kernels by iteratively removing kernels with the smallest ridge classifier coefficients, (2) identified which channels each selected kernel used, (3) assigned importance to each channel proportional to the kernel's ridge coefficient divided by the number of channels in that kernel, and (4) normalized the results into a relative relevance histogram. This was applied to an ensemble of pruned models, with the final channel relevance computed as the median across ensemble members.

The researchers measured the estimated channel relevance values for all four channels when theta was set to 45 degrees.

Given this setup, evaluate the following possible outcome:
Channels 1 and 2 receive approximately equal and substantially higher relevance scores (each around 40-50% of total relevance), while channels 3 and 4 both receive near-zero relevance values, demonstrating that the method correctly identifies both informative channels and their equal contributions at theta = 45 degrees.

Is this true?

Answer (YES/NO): NO